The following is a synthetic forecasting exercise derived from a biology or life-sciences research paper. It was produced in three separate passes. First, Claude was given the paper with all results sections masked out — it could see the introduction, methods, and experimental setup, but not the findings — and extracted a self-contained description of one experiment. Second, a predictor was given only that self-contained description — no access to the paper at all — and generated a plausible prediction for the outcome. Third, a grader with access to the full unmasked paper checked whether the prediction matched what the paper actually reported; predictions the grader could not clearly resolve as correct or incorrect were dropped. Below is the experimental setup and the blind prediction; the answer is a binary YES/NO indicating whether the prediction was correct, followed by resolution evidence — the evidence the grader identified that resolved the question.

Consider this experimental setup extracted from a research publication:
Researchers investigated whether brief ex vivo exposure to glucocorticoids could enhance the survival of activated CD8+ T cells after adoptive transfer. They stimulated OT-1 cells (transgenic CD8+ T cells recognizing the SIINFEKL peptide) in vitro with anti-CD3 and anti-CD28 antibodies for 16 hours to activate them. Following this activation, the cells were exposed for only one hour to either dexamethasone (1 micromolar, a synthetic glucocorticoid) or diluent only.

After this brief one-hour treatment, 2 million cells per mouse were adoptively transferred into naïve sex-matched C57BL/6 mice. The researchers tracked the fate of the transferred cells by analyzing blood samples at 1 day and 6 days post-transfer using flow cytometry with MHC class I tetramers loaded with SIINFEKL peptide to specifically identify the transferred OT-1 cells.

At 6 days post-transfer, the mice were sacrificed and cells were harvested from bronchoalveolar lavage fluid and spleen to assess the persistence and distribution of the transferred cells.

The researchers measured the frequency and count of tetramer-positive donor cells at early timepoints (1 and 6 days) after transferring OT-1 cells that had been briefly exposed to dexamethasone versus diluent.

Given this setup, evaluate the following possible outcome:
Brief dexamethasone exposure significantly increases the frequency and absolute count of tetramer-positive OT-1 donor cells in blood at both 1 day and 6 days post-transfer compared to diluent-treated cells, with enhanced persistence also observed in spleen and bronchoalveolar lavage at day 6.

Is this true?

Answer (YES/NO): NO